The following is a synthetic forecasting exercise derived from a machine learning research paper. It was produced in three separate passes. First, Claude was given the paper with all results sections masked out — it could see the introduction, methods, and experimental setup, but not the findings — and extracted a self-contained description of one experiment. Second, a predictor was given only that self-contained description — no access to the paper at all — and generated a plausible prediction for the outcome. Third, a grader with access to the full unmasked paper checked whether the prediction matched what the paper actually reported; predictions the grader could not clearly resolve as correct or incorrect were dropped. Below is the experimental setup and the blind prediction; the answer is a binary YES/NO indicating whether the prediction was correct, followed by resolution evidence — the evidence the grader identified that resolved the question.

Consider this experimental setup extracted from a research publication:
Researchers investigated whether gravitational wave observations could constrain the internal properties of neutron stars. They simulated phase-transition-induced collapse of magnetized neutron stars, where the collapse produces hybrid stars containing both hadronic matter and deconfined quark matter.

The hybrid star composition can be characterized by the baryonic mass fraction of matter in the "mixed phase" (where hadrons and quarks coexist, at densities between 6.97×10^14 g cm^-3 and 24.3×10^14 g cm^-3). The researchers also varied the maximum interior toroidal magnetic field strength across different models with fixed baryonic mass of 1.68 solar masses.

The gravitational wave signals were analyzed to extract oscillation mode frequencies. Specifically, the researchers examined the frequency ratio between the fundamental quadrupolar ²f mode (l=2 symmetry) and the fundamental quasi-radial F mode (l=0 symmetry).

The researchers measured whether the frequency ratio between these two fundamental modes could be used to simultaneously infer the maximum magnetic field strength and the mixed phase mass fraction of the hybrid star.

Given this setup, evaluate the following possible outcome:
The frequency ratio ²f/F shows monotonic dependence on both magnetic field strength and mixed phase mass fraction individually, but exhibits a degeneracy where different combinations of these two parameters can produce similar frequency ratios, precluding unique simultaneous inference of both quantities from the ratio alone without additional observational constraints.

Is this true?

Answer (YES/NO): NO